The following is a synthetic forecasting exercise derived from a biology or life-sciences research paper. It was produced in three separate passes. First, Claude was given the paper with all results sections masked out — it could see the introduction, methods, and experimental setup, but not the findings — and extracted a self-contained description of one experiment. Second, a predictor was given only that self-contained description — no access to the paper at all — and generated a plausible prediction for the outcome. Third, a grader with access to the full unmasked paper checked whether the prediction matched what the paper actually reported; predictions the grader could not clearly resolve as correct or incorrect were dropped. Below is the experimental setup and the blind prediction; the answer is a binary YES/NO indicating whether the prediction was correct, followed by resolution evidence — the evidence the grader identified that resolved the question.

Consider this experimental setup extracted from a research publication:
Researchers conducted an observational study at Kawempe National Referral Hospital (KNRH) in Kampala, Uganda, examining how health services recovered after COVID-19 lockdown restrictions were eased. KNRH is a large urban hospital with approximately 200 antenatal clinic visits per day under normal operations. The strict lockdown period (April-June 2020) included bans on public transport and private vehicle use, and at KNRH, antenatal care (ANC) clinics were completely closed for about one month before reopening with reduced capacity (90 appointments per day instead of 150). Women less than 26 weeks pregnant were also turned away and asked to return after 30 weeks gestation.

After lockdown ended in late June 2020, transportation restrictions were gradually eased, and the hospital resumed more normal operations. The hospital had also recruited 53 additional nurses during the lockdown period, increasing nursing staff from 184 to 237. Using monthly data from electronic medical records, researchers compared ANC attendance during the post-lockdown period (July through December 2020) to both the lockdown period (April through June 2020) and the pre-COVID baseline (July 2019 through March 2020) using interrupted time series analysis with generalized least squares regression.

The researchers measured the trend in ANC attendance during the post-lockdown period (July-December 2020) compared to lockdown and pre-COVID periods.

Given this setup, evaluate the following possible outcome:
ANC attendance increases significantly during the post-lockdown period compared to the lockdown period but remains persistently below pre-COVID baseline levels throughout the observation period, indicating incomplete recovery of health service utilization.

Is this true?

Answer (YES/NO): YES